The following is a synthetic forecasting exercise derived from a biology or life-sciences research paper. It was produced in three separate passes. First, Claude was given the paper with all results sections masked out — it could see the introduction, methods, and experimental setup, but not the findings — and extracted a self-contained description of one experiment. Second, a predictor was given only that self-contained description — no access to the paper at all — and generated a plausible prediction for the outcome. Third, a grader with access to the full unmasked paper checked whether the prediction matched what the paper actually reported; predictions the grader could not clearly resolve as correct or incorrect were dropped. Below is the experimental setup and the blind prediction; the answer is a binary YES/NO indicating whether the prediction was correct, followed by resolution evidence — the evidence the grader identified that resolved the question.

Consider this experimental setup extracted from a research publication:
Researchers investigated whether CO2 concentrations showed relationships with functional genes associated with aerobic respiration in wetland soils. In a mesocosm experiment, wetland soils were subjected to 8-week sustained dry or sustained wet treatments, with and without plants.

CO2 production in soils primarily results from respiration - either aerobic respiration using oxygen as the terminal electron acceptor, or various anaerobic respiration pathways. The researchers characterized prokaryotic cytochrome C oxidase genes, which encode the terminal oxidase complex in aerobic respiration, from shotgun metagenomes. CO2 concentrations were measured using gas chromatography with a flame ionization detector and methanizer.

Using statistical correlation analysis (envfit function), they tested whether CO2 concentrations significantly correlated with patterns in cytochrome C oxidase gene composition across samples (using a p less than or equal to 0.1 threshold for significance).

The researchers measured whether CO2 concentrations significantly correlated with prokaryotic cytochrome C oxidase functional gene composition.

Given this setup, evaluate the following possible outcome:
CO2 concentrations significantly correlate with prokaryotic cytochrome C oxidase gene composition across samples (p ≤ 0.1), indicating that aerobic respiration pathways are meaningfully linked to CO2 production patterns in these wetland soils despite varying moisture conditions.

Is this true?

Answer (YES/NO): NO